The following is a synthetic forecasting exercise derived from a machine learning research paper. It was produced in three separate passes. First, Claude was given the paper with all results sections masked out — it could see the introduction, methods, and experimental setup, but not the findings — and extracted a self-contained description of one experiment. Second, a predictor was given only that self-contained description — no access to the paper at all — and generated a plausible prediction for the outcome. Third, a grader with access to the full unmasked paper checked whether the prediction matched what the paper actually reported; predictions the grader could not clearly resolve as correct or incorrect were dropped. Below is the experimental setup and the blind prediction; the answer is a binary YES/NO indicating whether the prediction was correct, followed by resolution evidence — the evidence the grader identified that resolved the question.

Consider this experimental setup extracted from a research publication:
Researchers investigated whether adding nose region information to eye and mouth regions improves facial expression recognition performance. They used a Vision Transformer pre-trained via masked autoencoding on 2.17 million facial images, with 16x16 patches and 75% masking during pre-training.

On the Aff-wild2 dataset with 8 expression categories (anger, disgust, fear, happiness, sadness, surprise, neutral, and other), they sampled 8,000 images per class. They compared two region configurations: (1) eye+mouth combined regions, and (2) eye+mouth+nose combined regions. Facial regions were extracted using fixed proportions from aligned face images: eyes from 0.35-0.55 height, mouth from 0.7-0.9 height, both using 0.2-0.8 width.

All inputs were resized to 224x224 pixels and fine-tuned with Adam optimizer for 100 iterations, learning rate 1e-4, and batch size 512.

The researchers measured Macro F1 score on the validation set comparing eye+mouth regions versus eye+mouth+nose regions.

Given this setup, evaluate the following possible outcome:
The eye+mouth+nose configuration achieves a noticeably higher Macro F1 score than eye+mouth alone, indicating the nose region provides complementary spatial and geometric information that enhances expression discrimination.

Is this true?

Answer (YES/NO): NO